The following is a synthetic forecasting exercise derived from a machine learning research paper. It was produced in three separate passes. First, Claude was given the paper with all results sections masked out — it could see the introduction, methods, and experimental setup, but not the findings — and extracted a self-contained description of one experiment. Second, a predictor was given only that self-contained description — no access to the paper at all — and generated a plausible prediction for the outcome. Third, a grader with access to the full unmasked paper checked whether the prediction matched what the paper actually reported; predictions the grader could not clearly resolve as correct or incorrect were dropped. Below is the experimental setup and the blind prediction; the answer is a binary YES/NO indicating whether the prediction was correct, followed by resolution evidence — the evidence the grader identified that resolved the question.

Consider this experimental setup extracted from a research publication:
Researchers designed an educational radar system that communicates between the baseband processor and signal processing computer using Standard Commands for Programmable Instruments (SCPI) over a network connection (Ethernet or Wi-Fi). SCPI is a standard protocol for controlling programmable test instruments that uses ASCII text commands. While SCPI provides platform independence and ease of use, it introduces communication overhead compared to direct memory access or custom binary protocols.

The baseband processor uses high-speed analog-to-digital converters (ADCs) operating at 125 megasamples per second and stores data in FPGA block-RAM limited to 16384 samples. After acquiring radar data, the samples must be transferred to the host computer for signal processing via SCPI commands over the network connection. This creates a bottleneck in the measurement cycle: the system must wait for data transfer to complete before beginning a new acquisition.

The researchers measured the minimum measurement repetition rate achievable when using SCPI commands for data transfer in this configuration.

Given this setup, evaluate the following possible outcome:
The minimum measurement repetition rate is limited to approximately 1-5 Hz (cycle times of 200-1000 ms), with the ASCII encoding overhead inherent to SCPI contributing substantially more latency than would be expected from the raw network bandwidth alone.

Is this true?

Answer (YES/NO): YES